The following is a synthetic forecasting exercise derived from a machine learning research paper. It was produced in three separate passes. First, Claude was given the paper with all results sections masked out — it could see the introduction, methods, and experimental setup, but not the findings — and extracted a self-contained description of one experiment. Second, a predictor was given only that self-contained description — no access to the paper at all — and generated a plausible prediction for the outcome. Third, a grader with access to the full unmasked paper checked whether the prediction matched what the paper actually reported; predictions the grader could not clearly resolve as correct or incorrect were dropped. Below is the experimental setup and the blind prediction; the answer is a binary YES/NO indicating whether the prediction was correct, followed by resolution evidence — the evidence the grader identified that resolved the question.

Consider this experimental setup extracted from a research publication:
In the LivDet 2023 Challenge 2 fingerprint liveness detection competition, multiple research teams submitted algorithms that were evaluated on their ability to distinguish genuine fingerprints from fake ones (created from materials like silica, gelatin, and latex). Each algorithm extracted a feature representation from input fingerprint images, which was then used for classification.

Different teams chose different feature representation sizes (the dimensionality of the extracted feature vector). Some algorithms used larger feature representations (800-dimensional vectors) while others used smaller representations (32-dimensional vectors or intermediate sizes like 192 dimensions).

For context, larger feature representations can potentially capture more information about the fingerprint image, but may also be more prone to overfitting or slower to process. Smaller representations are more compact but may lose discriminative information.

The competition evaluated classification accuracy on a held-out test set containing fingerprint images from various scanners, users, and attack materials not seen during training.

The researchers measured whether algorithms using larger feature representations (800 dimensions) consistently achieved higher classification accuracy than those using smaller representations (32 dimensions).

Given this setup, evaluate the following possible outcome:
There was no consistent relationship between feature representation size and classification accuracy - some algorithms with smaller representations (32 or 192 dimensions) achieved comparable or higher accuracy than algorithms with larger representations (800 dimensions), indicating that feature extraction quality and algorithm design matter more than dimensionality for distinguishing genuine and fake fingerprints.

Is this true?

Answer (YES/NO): YES